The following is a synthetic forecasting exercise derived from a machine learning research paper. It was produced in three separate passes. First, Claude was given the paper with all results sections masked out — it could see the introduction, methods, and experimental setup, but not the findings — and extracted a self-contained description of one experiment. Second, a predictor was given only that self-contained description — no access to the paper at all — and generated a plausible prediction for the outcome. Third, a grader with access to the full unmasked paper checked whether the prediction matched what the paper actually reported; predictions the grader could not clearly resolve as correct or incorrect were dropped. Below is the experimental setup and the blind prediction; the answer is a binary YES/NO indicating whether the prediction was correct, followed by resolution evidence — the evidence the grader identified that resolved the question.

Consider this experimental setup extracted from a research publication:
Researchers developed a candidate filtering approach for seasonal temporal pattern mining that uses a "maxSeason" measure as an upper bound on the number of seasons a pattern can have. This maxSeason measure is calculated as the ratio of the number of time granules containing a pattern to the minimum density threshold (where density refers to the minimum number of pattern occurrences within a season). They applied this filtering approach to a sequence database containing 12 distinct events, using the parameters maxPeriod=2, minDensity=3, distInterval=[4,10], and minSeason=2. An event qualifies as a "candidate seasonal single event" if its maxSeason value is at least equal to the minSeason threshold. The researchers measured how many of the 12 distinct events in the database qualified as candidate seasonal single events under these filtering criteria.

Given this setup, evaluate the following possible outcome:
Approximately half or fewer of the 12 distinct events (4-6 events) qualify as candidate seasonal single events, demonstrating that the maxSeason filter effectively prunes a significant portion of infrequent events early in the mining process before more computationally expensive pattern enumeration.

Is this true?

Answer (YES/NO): NO